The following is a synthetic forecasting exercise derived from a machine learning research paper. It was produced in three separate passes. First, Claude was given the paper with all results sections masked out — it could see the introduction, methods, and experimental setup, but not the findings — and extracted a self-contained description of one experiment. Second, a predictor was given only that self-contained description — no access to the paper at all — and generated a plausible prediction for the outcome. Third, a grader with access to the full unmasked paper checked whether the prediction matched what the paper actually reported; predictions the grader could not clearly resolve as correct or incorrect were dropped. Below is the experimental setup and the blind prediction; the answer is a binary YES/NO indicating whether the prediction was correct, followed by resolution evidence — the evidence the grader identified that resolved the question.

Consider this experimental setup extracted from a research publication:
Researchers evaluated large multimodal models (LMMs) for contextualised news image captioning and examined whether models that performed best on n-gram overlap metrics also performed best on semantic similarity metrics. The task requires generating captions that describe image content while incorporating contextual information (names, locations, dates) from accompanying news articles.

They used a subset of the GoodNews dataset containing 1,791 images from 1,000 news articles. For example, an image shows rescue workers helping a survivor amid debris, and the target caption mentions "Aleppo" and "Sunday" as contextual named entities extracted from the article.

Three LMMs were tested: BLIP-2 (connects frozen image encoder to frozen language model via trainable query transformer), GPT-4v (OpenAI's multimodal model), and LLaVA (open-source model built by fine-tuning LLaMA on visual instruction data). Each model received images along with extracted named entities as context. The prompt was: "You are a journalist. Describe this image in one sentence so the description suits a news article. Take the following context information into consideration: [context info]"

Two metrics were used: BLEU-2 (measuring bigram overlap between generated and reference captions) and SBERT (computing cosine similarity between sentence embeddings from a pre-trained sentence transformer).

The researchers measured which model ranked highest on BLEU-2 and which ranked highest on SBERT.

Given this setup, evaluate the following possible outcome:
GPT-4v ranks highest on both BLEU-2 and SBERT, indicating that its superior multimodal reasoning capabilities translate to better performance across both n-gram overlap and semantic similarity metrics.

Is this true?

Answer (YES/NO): NO